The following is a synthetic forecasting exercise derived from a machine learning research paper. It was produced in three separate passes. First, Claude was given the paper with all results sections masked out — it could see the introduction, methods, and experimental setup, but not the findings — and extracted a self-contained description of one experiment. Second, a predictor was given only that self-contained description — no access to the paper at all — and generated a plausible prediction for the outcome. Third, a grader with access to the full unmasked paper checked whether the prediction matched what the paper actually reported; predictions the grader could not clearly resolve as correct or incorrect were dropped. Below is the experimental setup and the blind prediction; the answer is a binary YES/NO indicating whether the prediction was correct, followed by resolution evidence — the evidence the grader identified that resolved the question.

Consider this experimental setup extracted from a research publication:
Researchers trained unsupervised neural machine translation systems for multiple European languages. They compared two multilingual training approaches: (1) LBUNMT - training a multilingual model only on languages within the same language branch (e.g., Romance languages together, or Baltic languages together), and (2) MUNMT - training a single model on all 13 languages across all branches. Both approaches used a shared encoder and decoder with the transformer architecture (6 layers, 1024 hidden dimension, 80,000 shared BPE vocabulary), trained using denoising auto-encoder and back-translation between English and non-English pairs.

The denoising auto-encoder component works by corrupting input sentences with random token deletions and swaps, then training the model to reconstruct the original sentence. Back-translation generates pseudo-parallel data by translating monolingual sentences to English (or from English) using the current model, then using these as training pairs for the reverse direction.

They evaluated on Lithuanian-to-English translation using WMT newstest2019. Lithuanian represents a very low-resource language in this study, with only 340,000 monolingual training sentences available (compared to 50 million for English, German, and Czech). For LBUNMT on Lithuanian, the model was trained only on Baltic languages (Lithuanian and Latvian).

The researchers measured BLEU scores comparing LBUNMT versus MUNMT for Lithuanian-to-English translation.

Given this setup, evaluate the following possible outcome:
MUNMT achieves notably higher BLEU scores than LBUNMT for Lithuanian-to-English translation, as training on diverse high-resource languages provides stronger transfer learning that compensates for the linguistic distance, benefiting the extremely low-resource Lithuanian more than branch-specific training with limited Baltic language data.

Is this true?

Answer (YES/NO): YES